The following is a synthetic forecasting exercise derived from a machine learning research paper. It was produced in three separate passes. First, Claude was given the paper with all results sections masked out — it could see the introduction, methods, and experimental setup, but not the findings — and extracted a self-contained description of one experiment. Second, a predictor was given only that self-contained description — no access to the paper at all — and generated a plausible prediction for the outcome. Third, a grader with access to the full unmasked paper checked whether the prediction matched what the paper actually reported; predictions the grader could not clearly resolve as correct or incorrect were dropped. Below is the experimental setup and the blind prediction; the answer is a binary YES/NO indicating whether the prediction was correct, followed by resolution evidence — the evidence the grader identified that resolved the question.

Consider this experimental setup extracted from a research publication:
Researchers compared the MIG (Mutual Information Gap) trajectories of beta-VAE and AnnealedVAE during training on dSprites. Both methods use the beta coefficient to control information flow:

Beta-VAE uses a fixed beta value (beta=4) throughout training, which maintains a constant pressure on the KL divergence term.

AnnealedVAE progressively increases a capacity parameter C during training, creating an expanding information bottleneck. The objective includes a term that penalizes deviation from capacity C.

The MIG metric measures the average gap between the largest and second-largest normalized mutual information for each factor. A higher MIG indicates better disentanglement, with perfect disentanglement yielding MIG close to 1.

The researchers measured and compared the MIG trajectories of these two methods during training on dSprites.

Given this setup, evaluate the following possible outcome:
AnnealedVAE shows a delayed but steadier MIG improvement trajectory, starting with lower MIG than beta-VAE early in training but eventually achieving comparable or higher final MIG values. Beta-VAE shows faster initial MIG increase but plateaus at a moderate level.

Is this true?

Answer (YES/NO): NO